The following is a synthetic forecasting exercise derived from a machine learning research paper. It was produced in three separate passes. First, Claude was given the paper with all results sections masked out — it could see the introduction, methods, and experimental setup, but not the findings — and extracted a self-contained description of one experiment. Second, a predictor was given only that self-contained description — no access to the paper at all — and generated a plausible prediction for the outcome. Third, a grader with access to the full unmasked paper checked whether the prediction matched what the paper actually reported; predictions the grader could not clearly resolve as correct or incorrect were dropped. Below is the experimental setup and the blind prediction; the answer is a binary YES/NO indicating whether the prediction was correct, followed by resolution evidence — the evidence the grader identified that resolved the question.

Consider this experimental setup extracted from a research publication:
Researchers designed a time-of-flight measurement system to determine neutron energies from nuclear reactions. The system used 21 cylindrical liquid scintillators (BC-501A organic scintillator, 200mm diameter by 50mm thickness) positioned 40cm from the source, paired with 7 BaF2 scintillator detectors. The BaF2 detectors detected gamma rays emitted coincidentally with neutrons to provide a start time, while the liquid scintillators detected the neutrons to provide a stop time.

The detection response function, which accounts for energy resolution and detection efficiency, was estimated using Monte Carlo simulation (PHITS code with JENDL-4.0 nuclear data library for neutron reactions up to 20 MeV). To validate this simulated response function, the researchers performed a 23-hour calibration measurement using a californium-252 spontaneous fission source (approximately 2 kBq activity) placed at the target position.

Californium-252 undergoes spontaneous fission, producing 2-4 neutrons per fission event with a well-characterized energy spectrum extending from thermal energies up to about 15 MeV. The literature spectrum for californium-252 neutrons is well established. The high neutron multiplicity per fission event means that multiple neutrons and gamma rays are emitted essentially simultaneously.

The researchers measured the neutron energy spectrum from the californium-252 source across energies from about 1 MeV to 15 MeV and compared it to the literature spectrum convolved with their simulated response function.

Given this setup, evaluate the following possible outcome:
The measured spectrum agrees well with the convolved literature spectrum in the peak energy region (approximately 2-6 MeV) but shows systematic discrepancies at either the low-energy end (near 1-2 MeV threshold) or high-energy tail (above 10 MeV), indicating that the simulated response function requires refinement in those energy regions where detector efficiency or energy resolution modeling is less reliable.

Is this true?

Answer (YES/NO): NO